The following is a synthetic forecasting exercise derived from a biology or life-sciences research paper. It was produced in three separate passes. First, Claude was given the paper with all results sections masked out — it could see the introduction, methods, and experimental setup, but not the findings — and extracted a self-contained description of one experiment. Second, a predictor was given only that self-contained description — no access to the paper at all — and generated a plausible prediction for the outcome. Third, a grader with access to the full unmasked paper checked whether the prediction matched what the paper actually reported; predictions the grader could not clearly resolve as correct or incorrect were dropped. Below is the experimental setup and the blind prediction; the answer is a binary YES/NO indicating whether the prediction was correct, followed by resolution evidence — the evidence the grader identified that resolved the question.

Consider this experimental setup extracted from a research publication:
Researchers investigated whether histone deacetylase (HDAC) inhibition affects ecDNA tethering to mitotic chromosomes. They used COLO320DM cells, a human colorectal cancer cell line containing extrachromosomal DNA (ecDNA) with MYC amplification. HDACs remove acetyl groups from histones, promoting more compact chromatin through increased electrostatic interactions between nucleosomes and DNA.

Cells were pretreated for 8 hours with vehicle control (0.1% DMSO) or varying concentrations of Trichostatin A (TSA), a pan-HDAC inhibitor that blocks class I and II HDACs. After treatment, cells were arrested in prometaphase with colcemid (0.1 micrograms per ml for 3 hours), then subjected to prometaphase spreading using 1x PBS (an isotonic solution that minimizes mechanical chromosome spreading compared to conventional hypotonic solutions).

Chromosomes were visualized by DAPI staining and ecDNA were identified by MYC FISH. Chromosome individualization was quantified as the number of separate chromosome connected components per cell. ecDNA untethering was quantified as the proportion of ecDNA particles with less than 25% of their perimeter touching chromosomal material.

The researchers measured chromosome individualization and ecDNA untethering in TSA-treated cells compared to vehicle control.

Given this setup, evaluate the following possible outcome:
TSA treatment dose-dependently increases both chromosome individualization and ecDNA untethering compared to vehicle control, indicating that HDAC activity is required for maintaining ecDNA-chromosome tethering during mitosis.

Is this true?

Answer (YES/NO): YES